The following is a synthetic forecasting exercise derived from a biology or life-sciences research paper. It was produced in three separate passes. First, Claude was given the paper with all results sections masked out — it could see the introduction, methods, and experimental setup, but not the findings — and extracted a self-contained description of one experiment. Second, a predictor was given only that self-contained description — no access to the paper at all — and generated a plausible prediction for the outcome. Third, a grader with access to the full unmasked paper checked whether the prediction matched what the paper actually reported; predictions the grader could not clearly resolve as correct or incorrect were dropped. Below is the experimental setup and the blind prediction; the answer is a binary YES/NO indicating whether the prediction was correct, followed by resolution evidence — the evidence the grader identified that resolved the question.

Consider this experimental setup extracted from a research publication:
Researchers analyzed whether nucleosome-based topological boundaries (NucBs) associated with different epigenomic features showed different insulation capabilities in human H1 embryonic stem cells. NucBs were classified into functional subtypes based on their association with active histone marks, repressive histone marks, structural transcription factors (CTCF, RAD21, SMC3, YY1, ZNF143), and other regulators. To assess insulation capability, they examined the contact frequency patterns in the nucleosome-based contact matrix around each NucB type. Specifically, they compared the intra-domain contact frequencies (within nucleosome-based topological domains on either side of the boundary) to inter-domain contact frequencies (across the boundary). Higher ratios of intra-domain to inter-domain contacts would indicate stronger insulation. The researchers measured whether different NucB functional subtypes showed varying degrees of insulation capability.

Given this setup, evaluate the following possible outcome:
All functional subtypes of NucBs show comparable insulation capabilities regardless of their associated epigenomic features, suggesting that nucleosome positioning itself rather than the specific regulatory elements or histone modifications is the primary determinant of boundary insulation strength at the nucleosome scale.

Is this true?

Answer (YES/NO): NO